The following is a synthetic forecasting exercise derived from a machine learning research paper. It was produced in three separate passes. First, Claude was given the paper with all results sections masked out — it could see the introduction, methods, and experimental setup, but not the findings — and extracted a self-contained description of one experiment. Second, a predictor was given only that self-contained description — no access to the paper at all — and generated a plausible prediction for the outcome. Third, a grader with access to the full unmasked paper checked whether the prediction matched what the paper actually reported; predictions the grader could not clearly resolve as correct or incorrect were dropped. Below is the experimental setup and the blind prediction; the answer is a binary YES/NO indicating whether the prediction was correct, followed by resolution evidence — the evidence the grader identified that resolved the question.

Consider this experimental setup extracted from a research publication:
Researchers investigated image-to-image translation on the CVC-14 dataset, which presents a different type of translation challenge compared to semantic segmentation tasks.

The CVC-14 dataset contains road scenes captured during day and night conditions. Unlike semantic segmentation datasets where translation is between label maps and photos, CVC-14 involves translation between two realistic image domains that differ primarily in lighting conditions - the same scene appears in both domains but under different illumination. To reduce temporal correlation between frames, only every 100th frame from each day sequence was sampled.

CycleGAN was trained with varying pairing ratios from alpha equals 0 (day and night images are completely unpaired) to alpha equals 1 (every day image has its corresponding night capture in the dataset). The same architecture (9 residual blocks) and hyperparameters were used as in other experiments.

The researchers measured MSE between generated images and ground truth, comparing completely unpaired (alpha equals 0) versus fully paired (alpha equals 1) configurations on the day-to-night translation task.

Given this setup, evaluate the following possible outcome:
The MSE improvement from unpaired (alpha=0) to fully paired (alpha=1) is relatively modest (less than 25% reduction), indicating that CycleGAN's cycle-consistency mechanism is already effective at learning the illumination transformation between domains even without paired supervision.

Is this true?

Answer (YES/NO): YES